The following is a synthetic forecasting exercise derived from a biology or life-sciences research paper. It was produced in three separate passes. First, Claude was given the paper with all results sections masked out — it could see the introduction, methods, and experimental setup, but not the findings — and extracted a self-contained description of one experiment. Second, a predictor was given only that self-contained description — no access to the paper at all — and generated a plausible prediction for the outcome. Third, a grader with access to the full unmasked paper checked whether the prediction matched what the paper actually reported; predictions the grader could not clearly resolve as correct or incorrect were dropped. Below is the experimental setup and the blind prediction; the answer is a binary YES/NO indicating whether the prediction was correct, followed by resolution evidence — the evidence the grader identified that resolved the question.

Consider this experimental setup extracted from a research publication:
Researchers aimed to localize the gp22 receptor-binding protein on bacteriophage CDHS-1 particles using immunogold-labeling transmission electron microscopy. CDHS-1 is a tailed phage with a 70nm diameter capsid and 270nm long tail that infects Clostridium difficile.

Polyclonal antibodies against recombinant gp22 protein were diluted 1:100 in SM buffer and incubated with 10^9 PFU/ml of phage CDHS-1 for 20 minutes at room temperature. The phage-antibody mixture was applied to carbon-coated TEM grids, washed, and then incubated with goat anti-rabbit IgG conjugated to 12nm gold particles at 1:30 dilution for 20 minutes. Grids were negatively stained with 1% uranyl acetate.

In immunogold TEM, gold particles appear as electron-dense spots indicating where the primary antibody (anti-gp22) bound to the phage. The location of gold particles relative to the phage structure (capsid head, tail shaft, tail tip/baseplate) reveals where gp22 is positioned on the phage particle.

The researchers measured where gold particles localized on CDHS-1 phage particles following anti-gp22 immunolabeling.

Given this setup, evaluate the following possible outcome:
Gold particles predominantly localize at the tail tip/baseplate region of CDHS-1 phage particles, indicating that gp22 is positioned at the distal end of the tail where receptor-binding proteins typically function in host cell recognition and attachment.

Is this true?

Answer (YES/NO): YES